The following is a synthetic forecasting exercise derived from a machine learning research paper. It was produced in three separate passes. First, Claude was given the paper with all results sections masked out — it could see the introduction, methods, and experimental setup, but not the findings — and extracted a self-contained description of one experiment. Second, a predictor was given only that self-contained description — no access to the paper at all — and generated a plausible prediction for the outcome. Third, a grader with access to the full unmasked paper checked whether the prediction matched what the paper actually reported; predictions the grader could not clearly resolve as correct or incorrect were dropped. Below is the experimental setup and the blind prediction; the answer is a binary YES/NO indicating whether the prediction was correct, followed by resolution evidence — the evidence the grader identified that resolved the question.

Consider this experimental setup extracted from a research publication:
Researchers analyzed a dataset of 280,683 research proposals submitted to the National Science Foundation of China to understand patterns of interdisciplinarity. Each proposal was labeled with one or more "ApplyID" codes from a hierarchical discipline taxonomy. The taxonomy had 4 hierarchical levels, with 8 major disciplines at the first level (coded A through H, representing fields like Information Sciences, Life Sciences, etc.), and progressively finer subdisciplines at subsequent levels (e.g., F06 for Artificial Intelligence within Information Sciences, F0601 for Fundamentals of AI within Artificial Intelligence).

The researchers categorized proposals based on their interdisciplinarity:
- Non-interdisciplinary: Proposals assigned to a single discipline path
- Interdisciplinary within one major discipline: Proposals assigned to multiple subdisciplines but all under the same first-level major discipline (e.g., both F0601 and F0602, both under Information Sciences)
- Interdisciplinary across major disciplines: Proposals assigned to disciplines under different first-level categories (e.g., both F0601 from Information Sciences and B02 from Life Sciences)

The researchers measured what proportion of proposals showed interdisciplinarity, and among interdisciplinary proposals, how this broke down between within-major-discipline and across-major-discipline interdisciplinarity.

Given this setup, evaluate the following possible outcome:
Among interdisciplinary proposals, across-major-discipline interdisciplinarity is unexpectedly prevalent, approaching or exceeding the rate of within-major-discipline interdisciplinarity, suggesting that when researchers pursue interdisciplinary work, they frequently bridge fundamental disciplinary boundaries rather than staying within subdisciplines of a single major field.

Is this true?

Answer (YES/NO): NO